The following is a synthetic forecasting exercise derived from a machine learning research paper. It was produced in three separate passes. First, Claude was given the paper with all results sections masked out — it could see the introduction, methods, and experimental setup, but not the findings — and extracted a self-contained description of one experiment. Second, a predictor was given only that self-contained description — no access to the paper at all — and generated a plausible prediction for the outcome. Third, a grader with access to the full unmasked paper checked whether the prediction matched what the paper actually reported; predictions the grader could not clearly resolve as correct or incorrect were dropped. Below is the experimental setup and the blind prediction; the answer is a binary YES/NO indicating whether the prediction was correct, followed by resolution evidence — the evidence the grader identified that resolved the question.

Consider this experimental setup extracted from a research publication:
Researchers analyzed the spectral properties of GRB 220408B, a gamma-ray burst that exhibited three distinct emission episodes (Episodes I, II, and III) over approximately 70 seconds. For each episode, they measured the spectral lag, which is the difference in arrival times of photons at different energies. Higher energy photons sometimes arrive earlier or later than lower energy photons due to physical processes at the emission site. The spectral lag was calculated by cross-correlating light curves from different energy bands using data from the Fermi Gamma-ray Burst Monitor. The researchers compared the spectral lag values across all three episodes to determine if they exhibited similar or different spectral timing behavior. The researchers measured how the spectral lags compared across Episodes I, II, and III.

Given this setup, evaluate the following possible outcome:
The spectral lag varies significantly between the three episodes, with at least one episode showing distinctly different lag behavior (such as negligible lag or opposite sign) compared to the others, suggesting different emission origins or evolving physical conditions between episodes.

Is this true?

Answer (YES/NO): NO